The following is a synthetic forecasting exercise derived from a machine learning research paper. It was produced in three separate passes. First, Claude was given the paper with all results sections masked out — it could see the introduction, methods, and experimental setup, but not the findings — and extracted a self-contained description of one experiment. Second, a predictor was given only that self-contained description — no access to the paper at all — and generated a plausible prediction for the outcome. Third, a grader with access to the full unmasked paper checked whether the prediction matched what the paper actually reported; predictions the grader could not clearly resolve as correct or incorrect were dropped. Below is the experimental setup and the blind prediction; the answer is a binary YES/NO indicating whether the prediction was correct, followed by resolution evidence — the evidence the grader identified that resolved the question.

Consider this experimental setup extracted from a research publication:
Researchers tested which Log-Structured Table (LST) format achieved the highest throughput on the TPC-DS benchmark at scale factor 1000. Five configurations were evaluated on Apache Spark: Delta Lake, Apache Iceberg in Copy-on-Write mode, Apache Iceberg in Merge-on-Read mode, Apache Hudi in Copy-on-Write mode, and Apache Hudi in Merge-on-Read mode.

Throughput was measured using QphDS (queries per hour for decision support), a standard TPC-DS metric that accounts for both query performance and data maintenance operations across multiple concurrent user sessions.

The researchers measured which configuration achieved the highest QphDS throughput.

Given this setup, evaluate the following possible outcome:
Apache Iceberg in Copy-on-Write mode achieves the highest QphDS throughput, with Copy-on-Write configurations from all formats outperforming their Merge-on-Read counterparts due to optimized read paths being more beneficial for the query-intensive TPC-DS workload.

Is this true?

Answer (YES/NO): YES